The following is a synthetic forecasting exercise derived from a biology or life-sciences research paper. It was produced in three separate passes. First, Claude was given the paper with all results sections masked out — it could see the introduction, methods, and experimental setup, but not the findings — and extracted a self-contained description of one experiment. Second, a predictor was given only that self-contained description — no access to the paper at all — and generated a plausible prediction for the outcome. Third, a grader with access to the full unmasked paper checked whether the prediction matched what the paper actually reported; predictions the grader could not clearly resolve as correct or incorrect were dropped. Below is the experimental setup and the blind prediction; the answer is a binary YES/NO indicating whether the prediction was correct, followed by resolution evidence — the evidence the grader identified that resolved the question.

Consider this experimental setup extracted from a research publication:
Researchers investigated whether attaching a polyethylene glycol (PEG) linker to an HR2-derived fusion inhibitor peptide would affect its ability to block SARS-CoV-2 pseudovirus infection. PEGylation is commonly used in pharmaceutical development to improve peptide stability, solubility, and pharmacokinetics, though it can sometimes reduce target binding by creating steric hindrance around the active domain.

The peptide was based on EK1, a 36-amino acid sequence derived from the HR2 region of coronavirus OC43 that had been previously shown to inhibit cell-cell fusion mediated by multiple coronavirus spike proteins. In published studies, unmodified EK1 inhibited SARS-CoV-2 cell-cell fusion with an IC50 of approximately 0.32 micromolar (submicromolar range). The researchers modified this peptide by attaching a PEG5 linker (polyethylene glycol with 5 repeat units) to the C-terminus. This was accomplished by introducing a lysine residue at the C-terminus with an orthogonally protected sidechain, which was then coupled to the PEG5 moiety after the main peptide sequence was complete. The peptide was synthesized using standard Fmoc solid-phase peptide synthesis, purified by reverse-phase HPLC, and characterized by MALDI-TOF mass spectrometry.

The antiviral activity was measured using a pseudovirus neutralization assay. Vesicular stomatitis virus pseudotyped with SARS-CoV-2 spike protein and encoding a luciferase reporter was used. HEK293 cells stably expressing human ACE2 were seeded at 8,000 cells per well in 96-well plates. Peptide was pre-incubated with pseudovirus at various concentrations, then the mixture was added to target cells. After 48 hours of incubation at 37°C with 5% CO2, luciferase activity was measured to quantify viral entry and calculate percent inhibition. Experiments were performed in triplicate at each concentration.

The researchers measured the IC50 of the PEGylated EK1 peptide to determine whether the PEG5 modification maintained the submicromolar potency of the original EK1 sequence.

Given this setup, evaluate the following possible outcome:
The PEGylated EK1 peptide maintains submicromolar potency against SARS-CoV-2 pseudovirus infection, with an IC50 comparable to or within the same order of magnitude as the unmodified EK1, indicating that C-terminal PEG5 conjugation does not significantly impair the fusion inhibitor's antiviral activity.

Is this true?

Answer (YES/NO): NO